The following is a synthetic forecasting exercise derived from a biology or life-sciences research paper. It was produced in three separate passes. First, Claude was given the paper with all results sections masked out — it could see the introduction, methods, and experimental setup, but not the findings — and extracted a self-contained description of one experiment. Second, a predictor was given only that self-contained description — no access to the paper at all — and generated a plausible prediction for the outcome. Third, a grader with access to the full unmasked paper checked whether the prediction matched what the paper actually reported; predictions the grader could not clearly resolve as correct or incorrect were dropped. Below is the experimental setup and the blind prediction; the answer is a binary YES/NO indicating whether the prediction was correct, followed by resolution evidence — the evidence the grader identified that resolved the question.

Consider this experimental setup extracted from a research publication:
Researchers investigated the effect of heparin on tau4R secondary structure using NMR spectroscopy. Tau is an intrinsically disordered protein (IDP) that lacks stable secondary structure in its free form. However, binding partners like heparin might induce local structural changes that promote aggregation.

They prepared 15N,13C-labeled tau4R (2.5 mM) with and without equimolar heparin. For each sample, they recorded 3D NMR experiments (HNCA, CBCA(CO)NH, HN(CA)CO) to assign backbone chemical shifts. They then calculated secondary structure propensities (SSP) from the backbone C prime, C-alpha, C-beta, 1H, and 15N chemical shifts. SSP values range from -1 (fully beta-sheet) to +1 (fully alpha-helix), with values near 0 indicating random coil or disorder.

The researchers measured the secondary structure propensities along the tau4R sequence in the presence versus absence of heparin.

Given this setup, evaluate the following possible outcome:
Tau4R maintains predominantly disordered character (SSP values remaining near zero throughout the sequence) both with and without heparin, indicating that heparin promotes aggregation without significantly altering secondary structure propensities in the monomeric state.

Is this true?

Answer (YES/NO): YES